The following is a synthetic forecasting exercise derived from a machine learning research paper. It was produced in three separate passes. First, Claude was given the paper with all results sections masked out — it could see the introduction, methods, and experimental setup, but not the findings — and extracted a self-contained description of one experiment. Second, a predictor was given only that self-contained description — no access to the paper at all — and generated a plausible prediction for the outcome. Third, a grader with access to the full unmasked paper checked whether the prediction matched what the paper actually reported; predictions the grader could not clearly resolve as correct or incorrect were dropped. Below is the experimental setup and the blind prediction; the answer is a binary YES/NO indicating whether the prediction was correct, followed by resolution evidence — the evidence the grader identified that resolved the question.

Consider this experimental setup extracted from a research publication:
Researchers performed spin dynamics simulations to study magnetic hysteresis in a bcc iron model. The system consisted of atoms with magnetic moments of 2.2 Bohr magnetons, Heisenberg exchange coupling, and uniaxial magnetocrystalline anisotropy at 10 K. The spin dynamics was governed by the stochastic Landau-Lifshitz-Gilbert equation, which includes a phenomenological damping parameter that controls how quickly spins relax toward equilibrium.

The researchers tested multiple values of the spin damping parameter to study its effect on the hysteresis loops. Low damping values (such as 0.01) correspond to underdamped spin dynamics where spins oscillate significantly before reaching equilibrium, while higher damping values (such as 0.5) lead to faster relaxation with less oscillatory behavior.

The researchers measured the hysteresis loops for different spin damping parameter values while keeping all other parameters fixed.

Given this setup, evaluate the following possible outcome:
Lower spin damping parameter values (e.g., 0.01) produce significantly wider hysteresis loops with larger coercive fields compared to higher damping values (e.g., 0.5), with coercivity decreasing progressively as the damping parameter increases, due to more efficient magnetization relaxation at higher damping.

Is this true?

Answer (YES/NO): NO